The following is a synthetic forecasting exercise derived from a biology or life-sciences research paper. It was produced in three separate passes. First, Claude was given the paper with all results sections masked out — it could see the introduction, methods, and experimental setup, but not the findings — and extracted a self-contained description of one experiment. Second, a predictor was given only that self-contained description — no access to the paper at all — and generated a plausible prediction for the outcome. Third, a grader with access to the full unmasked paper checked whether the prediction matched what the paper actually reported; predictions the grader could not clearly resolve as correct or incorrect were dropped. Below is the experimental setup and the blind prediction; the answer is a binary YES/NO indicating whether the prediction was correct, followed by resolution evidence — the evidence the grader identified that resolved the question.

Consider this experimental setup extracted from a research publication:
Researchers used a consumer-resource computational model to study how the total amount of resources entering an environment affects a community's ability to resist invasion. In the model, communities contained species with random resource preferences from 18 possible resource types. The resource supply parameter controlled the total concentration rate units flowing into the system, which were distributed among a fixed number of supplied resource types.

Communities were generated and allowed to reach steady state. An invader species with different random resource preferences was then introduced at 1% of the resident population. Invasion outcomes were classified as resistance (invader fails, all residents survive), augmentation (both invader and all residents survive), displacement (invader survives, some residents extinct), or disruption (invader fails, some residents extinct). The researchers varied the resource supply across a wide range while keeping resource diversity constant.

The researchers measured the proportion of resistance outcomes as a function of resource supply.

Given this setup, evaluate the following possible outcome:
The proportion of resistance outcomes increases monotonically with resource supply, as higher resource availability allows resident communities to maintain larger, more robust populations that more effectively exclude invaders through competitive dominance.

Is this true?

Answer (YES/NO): NO